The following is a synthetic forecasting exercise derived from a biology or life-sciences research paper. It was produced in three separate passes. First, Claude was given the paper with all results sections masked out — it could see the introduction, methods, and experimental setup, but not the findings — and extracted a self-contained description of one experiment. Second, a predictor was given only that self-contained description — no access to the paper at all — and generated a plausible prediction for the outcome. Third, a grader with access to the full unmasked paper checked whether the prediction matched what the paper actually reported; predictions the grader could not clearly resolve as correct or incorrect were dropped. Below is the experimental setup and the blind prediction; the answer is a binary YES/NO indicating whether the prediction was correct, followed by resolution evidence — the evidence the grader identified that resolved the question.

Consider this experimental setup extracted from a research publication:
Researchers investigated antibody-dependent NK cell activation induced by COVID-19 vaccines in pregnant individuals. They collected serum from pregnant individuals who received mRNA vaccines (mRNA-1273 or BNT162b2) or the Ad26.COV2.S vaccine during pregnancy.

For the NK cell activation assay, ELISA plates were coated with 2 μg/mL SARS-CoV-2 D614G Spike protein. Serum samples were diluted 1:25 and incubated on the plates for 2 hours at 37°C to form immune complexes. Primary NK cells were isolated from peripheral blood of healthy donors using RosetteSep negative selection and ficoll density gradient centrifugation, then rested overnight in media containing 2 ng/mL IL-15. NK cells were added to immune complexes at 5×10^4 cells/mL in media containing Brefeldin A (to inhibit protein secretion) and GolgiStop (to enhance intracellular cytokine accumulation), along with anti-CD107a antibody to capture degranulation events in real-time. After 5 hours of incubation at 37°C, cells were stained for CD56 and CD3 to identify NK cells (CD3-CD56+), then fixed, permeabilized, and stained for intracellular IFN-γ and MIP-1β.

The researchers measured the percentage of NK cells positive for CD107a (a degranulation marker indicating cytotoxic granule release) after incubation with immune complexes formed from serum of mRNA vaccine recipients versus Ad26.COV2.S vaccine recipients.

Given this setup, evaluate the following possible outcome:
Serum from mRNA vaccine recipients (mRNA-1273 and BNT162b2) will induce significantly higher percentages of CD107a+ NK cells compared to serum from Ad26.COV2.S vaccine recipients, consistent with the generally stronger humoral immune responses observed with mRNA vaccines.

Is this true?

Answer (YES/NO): YES